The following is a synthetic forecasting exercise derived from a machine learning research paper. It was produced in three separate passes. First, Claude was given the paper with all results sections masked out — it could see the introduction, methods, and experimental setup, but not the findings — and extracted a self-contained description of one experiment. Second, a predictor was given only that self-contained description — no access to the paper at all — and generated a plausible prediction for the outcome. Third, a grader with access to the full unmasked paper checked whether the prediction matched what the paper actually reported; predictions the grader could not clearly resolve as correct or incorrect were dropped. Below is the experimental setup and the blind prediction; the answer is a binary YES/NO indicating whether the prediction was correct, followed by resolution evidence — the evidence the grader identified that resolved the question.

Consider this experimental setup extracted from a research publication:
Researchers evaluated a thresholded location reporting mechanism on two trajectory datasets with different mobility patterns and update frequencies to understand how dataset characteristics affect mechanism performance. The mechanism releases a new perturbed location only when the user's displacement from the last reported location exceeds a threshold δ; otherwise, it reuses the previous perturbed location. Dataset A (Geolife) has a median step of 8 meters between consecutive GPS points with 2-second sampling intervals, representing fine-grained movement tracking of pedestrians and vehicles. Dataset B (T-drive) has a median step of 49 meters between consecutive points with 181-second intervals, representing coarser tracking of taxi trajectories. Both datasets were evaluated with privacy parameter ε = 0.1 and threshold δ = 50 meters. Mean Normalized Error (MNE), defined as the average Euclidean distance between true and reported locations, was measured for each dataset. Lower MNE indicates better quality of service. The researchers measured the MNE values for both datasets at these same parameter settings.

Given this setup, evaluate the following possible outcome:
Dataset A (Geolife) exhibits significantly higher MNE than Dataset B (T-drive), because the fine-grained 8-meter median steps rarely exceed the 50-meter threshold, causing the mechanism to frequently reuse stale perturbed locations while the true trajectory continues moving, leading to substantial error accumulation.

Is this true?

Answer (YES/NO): YES